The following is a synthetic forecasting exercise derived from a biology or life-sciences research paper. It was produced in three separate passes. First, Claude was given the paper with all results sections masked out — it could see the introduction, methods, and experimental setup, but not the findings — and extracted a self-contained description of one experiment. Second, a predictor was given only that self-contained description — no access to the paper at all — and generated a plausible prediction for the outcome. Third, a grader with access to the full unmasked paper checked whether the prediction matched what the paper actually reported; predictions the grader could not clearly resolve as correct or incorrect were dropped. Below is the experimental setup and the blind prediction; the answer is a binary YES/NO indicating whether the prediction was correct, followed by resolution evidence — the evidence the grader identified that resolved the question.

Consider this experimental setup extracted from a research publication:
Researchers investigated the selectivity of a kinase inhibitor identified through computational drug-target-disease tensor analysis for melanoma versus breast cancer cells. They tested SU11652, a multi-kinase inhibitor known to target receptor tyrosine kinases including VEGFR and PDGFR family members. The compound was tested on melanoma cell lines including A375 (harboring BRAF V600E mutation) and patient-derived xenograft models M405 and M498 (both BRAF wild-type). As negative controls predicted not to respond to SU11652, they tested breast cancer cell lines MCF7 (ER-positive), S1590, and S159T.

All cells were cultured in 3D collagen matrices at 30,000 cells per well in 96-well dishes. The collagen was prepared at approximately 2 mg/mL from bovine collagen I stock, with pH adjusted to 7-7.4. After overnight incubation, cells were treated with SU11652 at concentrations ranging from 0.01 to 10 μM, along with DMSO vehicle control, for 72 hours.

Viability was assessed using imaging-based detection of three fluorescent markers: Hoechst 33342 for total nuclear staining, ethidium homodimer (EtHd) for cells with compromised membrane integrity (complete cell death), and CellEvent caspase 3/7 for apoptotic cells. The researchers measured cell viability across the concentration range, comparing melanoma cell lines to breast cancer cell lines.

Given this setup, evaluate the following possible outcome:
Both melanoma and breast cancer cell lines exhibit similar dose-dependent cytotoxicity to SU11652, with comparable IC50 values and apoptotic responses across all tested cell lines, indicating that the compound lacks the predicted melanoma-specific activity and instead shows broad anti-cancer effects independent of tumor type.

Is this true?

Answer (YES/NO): NO